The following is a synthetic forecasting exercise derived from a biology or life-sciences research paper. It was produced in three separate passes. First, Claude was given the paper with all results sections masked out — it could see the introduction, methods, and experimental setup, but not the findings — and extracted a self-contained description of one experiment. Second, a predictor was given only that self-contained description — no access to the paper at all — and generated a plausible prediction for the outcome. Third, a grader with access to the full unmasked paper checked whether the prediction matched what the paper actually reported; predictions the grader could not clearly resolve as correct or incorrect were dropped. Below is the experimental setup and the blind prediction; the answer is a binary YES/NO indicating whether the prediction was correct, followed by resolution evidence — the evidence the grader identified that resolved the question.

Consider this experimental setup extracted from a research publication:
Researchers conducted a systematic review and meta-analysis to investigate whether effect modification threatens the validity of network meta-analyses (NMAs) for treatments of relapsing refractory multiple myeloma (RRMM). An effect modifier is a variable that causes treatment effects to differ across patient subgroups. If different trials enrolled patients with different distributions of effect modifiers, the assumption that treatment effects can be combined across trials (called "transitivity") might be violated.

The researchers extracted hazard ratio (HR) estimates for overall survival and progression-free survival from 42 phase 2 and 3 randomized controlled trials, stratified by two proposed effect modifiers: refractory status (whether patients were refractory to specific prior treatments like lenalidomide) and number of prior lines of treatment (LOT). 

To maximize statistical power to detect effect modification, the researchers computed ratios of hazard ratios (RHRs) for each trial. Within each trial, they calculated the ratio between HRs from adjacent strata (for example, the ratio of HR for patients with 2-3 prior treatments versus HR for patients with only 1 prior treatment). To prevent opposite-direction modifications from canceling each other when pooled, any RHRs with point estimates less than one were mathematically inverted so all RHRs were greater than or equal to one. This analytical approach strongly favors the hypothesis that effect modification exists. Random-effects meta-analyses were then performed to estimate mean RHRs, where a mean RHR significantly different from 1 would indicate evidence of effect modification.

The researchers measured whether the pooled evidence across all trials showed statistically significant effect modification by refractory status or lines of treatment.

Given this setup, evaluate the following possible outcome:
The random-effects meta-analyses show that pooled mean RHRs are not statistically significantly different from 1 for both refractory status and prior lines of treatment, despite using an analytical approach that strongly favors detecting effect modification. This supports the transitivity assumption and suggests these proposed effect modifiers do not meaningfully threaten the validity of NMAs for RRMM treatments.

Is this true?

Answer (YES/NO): NO